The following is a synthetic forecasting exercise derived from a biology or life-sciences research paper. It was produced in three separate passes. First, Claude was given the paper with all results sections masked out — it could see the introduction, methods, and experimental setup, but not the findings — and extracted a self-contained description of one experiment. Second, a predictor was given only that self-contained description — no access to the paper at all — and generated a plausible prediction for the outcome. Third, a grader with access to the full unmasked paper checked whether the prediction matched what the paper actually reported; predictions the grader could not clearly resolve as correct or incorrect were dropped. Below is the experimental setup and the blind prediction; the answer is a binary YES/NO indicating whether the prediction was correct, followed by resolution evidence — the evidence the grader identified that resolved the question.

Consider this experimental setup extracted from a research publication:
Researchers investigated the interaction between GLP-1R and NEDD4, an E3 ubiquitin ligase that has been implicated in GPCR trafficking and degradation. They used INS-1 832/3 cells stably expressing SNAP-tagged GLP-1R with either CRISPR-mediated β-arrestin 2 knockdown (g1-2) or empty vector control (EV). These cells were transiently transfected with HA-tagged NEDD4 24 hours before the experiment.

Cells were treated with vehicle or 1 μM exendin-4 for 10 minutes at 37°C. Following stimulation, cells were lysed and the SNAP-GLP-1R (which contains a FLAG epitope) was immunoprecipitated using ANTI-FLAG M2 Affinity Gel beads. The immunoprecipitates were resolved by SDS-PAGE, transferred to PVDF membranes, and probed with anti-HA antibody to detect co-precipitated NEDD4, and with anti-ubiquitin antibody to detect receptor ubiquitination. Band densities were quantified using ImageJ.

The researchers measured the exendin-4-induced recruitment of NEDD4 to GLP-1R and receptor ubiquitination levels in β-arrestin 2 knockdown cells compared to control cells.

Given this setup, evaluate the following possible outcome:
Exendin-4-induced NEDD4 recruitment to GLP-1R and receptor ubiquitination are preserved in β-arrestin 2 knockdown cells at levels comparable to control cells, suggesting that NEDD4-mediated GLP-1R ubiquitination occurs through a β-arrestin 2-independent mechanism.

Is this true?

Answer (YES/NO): NO